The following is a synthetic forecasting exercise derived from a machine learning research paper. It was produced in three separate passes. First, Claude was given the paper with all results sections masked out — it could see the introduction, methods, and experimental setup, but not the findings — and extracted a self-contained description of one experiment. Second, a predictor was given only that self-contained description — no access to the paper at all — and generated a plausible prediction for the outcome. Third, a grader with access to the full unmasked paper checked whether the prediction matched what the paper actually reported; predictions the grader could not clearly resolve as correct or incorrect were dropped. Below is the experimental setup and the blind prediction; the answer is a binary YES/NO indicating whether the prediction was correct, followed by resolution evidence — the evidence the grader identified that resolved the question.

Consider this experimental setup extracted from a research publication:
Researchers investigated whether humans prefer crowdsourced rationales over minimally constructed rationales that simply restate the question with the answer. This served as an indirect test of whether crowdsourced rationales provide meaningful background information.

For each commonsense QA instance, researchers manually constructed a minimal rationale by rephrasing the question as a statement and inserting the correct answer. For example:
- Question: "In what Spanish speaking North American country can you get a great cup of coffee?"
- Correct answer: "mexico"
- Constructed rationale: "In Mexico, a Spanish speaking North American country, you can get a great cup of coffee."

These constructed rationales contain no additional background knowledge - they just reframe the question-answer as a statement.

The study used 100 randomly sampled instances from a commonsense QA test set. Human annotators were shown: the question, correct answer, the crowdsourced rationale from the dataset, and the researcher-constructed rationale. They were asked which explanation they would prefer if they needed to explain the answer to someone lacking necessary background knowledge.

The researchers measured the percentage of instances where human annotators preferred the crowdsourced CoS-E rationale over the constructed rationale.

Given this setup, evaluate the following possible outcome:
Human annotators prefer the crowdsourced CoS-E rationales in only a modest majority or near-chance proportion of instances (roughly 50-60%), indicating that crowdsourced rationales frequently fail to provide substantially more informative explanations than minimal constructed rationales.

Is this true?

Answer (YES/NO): NO